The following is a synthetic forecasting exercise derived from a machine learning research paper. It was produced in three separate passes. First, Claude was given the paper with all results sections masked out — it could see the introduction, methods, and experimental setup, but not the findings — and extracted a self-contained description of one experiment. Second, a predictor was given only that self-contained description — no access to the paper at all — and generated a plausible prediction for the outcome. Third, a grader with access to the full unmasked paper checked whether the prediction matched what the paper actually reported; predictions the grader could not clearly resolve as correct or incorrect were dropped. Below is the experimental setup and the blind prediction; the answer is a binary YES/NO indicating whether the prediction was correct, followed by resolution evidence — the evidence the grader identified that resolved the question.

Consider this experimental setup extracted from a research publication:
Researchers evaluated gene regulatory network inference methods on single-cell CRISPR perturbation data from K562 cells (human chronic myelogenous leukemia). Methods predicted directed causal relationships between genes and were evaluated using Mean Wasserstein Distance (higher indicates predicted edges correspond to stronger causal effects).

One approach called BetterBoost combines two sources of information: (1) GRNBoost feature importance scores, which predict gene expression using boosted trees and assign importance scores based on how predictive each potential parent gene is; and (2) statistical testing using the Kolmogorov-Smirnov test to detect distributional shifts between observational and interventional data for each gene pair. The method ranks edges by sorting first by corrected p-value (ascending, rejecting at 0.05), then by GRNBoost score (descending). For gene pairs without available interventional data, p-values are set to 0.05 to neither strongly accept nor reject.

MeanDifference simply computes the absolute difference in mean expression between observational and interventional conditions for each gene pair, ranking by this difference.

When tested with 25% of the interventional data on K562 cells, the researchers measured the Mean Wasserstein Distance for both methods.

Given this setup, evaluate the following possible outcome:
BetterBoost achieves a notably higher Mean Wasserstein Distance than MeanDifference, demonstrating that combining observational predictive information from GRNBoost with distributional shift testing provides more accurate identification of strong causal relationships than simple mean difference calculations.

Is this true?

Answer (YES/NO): NO